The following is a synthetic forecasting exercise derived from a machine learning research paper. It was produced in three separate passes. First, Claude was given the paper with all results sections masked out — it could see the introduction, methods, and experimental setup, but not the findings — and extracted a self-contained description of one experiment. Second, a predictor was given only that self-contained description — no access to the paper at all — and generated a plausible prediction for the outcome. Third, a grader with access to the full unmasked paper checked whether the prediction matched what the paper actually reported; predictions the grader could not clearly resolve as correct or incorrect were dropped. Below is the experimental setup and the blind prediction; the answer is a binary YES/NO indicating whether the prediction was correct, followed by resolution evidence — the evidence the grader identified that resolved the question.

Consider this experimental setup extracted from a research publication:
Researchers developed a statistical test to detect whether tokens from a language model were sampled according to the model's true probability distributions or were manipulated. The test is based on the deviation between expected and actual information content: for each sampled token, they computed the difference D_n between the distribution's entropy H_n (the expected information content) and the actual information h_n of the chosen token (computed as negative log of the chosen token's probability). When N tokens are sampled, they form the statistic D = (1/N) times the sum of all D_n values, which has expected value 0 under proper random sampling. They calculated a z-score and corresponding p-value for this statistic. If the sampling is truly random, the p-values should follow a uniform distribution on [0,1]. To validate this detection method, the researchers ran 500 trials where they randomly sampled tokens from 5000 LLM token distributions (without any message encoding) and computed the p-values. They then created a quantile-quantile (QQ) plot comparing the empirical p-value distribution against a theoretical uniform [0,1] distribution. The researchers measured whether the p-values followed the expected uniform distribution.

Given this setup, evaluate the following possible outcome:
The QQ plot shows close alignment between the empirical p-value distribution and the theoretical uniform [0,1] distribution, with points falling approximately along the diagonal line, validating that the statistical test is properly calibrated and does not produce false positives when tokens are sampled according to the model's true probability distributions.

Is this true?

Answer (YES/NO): YES